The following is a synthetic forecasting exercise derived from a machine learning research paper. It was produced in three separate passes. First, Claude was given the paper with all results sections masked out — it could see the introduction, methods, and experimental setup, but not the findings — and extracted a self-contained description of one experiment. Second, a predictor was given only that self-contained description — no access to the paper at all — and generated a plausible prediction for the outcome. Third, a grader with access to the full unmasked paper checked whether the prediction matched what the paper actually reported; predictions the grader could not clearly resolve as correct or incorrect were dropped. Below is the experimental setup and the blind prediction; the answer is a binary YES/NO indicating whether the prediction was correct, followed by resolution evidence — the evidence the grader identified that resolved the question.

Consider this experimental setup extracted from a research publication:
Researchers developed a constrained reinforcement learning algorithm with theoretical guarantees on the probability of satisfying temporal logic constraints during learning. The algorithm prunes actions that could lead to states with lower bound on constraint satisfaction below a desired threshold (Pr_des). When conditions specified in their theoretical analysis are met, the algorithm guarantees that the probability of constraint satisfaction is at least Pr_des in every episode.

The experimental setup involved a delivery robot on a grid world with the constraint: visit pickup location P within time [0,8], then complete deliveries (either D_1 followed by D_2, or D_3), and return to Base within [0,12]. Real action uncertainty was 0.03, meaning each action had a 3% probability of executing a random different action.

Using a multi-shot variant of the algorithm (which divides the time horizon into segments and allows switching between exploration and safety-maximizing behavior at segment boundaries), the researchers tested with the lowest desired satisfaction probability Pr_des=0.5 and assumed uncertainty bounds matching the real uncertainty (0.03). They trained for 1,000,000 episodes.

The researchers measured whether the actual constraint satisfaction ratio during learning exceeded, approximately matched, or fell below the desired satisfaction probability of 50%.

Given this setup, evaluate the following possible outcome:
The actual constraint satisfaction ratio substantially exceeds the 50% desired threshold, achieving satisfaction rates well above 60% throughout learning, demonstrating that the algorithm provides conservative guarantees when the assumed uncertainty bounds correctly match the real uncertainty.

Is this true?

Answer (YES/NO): YES